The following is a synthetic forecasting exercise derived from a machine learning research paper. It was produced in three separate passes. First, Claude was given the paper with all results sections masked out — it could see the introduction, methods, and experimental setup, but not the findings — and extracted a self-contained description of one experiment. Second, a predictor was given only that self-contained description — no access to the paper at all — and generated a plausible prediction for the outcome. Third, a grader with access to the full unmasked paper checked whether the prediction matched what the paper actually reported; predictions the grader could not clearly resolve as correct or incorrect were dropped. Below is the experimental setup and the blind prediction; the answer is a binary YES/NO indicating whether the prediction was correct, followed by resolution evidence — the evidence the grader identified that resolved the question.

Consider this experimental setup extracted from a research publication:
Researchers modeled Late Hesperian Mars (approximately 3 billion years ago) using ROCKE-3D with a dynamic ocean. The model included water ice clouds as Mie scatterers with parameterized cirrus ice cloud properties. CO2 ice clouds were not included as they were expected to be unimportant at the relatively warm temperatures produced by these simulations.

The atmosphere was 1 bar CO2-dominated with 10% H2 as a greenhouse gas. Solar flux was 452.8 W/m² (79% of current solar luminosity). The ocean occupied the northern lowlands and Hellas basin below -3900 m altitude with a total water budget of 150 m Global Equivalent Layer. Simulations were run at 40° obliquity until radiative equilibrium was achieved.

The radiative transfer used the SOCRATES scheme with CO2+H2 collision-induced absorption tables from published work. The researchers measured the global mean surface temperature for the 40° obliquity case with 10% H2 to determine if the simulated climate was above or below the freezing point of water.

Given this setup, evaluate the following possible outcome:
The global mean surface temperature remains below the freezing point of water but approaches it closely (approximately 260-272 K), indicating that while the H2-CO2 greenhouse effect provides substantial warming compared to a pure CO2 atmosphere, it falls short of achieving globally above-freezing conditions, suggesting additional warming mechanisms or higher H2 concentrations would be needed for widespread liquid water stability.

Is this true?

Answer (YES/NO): NO